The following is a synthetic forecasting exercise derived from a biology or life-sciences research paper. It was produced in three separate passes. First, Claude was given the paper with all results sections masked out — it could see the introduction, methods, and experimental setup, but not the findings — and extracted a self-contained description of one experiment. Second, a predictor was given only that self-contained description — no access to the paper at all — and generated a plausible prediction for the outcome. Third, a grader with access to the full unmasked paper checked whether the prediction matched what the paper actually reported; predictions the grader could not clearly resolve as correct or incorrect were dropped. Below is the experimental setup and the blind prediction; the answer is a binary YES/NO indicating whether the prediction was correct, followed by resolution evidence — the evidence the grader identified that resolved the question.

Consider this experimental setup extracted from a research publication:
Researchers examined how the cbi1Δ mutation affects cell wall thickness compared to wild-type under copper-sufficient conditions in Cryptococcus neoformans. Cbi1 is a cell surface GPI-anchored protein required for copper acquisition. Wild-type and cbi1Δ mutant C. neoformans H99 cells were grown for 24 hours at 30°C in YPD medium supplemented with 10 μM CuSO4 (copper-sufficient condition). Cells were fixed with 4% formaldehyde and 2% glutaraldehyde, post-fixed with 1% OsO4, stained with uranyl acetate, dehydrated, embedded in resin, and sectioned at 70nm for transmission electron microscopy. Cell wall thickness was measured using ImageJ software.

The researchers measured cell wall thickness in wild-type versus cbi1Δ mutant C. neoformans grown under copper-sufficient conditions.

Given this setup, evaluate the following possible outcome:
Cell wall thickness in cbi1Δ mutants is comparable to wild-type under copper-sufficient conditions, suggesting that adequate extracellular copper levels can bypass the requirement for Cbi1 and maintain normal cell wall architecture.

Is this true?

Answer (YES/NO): YES